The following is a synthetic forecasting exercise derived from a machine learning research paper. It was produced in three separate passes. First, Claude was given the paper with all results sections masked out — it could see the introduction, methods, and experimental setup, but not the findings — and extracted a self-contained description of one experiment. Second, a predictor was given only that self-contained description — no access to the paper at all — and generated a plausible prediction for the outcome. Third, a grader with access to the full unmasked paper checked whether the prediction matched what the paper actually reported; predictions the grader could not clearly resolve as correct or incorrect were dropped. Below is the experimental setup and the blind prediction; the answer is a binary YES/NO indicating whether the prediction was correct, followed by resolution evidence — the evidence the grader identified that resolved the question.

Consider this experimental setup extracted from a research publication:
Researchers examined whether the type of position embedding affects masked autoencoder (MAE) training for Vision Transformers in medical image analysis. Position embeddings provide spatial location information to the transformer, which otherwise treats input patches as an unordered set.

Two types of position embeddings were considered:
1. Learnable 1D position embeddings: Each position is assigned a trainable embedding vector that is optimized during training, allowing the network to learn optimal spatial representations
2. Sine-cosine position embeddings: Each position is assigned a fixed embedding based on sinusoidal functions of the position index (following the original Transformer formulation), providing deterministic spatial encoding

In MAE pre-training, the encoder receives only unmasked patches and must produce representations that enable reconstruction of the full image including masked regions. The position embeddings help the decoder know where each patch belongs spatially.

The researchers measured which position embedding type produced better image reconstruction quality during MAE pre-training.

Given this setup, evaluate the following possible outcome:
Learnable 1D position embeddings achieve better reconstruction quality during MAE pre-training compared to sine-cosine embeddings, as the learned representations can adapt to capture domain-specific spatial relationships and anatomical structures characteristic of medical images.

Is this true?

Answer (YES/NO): NO